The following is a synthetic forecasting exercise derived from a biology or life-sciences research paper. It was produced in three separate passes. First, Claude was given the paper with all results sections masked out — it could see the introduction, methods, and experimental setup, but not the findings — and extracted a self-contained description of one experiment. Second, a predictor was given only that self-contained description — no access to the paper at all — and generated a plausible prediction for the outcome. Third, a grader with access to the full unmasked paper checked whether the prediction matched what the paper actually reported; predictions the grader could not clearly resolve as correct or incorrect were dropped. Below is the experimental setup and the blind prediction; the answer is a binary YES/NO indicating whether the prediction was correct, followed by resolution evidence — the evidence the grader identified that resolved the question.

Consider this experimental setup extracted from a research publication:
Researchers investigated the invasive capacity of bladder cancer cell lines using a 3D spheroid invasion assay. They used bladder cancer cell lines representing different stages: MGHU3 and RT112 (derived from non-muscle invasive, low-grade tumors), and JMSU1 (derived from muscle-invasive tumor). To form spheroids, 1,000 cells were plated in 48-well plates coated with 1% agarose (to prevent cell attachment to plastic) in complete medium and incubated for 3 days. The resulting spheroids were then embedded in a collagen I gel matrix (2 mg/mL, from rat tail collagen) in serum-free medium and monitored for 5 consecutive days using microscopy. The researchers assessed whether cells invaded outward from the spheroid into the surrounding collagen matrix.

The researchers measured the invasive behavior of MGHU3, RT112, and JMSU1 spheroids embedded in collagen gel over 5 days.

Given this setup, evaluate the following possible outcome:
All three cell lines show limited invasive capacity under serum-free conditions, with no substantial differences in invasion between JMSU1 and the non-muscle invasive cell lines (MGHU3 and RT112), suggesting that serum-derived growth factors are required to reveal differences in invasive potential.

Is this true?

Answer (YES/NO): NO